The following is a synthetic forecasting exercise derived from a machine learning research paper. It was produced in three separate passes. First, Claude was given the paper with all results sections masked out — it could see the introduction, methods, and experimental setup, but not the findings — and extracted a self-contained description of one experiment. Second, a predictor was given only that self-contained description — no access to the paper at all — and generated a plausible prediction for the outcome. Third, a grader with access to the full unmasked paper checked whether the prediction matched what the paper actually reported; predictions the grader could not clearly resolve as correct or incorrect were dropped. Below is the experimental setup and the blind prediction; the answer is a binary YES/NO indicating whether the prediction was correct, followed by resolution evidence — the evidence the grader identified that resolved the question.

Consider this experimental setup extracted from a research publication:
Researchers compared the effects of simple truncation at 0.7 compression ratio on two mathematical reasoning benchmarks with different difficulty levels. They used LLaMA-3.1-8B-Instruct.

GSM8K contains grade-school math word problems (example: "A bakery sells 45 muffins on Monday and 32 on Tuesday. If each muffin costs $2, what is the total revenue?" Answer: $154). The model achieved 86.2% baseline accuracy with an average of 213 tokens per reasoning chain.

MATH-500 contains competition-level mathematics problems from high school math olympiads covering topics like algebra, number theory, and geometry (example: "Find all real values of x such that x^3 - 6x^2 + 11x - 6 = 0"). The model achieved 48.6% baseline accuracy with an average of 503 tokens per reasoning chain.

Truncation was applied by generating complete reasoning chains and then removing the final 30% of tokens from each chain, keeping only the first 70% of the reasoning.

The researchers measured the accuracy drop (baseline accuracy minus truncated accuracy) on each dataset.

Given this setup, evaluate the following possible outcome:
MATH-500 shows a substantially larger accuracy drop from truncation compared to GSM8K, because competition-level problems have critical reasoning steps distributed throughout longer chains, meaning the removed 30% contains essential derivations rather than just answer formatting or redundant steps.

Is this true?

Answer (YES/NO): NO